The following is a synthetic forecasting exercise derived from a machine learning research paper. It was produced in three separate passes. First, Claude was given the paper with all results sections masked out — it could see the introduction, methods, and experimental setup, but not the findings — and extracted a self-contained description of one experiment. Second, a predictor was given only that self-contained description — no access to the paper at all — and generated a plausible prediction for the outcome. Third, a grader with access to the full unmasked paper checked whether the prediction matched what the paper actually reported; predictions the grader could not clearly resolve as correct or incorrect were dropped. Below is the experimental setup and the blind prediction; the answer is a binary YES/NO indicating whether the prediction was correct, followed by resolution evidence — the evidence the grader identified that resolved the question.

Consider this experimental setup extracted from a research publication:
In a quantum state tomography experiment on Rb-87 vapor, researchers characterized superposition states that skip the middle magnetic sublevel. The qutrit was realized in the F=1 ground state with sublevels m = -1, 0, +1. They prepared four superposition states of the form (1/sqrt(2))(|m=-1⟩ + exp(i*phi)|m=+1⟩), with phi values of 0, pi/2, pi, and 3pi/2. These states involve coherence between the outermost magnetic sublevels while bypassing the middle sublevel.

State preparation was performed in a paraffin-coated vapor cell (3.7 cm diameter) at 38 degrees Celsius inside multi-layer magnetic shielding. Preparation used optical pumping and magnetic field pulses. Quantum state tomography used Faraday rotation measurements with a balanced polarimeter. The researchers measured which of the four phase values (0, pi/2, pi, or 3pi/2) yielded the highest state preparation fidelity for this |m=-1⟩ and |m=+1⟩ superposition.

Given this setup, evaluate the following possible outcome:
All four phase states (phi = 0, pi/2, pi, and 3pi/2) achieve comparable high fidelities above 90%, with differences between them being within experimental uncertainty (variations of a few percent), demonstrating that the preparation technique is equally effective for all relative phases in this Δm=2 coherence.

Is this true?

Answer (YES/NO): NO